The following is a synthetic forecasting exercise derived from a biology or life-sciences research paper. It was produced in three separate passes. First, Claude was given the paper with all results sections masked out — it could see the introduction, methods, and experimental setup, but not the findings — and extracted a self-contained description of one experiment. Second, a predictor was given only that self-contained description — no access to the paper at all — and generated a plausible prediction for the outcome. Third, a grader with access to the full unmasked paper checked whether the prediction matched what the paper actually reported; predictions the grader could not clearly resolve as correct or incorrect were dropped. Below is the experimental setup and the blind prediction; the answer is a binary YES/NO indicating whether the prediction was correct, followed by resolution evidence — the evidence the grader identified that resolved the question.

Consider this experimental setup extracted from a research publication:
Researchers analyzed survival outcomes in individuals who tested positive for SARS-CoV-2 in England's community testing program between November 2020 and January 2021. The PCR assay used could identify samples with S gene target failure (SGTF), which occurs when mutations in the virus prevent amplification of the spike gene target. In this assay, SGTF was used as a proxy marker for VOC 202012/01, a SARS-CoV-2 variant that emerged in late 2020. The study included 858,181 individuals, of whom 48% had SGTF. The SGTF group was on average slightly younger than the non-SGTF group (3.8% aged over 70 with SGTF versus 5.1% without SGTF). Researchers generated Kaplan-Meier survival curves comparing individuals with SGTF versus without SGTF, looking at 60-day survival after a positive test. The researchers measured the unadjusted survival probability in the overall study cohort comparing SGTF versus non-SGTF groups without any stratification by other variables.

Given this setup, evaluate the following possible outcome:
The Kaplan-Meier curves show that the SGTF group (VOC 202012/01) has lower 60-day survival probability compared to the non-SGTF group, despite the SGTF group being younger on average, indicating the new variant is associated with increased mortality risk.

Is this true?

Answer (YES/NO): NO